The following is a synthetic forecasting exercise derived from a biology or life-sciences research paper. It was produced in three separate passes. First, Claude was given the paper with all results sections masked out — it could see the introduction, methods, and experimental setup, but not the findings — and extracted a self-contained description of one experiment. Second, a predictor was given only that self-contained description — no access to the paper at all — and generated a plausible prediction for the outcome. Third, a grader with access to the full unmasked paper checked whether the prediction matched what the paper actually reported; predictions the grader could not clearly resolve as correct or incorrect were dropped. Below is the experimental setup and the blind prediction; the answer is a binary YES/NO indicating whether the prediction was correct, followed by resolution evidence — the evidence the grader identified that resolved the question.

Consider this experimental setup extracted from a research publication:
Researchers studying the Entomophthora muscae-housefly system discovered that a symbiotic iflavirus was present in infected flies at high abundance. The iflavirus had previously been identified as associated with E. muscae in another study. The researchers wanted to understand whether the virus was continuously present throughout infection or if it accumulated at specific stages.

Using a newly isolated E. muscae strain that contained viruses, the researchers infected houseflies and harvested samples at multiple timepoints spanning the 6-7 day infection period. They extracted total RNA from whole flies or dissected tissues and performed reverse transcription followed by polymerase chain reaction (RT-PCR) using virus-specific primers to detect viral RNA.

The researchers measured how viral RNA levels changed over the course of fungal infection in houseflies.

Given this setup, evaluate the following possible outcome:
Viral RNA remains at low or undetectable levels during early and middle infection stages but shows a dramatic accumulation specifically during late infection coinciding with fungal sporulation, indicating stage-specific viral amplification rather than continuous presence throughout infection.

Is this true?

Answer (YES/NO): NO